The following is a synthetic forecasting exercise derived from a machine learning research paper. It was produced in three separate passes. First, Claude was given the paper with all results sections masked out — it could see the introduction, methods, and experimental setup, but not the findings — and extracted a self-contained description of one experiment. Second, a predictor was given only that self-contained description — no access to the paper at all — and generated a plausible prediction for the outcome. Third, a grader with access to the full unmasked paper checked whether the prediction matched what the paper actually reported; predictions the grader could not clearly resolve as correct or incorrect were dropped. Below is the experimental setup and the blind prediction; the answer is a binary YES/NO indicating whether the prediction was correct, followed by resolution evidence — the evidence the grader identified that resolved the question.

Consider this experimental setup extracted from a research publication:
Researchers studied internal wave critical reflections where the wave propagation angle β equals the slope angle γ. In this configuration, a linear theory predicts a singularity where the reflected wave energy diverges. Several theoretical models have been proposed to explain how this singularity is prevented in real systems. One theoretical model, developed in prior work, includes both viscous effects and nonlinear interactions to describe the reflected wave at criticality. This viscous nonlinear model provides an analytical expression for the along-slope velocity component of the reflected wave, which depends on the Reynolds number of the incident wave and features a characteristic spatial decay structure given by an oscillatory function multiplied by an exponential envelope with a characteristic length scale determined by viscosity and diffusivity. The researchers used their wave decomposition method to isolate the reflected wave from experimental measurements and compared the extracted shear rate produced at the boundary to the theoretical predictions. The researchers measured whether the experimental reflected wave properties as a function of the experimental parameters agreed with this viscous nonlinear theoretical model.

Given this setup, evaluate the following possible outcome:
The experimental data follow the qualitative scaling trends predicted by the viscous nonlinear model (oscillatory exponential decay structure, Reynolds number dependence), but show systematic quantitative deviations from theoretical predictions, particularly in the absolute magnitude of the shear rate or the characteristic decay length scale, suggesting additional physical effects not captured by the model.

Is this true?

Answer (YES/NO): NO